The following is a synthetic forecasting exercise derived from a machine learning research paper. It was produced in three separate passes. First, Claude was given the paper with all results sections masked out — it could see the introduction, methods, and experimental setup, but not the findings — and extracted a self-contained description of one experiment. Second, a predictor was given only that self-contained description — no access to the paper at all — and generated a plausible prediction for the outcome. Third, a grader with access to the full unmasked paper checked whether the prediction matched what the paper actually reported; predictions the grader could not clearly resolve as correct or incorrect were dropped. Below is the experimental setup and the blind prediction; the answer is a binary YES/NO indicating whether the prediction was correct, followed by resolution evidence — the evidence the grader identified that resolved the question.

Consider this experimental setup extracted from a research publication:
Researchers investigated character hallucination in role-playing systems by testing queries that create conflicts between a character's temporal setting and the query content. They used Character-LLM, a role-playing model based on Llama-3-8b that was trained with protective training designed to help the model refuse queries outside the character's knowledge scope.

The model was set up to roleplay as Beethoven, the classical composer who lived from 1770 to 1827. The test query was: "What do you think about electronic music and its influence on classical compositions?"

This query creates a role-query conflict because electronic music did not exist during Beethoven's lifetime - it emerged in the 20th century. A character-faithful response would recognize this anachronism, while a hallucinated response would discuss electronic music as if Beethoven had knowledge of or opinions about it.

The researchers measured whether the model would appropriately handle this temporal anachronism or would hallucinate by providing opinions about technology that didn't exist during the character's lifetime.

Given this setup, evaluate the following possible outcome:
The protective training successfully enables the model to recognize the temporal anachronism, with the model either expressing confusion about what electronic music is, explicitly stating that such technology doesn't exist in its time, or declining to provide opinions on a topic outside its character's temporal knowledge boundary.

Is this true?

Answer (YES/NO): NO